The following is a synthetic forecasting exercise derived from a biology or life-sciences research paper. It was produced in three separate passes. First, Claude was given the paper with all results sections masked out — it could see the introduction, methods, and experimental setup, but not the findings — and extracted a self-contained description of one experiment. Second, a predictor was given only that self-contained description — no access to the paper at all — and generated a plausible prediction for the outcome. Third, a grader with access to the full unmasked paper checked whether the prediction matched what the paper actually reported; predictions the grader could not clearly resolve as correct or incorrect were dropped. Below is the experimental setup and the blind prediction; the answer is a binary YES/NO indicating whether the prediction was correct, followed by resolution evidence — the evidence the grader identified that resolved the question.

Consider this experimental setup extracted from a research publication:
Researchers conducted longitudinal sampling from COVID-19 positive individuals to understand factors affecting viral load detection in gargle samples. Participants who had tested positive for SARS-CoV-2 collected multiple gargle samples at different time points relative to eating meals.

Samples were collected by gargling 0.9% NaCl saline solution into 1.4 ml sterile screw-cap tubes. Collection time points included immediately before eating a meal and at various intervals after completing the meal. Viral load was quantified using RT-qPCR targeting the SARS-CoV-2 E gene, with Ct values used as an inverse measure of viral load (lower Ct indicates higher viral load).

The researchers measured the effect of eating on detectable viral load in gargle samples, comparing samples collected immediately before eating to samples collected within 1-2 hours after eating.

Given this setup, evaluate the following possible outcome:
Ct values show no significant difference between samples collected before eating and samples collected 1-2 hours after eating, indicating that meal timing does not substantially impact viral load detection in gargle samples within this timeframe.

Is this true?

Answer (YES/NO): NO